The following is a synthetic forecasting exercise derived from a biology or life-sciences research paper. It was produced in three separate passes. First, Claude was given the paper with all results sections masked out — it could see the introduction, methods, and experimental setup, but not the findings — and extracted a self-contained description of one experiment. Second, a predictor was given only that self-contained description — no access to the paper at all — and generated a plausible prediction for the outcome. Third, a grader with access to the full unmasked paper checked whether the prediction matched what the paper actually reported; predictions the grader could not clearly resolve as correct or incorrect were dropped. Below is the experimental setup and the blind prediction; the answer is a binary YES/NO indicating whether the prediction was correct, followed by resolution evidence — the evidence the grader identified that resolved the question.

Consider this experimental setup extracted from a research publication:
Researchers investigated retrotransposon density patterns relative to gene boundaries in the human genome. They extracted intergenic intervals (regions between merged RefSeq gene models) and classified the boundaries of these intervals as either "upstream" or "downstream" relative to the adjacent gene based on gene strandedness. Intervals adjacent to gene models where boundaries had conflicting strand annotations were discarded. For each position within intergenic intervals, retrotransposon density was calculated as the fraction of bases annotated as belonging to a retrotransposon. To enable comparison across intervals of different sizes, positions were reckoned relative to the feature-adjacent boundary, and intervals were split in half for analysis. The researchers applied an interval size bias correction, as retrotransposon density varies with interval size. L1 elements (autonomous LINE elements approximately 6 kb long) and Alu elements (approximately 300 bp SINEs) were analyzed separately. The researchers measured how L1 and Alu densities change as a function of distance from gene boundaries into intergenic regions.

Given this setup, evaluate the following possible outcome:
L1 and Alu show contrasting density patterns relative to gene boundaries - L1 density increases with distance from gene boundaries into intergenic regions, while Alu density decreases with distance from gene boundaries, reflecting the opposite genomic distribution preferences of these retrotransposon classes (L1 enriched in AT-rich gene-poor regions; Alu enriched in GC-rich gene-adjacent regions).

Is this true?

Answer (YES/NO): NO